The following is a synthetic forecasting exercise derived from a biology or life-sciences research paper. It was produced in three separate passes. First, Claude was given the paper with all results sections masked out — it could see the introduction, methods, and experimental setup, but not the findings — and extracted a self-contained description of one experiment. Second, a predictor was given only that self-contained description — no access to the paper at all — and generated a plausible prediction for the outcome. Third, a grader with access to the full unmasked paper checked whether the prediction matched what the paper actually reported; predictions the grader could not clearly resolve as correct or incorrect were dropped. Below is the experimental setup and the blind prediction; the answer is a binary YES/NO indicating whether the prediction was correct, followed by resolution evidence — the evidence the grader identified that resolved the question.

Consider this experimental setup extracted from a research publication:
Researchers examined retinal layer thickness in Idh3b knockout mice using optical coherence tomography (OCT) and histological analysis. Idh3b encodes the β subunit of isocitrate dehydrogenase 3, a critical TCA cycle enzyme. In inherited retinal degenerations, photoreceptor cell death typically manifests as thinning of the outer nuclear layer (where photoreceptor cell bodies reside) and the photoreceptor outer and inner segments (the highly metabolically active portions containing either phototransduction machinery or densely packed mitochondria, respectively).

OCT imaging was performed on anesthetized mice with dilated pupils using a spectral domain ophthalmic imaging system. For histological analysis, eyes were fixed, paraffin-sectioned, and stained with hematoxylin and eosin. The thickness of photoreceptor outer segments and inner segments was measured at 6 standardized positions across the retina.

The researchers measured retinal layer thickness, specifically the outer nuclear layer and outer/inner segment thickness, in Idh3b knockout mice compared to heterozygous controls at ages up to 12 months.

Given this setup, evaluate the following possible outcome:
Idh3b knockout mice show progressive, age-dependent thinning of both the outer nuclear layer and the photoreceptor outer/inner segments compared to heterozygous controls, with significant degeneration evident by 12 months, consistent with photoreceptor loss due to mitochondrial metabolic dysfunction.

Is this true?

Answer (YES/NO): NO